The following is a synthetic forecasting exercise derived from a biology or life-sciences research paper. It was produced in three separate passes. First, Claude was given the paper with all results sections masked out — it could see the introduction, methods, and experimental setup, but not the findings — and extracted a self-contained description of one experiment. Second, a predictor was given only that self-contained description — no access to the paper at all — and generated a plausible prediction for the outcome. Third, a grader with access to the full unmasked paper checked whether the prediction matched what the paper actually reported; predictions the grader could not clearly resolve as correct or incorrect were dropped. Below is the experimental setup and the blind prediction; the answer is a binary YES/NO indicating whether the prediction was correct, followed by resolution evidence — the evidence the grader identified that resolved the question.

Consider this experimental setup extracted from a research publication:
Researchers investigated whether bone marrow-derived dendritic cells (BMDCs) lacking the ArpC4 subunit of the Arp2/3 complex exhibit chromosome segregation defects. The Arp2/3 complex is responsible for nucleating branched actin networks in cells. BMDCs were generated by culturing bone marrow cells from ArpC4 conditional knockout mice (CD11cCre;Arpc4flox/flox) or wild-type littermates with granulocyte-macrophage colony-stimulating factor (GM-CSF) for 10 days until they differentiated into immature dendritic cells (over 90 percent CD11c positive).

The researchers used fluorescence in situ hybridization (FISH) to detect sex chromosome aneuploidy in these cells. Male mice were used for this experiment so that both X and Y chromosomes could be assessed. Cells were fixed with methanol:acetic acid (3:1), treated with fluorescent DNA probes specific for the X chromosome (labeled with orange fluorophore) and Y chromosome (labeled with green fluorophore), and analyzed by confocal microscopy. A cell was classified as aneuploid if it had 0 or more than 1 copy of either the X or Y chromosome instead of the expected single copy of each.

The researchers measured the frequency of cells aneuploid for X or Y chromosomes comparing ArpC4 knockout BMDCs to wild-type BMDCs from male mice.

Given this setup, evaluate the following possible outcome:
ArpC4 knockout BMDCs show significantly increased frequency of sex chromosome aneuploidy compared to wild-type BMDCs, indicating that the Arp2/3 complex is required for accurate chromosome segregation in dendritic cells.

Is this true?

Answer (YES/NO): YES